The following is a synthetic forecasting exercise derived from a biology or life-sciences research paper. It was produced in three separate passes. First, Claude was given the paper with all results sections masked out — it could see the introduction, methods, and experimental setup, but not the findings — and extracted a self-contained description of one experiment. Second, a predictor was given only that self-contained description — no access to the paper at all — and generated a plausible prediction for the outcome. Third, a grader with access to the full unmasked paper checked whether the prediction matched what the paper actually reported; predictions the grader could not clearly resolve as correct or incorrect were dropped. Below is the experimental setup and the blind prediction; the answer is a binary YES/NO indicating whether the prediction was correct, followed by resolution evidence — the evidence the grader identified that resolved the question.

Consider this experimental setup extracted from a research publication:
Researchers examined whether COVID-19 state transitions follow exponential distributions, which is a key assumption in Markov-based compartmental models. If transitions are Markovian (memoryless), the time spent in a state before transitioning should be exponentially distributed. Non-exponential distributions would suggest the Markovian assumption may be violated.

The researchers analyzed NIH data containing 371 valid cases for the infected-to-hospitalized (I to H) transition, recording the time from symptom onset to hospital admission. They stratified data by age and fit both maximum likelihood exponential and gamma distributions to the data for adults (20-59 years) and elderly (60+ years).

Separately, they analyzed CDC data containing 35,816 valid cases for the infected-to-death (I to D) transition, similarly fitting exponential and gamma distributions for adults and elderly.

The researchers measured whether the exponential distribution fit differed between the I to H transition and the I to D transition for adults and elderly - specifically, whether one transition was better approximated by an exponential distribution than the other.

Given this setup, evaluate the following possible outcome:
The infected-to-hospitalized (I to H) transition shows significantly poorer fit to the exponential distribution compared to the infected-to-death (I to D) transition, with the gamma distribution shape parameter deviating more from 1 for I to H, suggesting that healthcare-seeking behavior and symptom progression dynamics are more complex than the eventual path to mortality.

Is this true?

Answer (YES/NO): NO